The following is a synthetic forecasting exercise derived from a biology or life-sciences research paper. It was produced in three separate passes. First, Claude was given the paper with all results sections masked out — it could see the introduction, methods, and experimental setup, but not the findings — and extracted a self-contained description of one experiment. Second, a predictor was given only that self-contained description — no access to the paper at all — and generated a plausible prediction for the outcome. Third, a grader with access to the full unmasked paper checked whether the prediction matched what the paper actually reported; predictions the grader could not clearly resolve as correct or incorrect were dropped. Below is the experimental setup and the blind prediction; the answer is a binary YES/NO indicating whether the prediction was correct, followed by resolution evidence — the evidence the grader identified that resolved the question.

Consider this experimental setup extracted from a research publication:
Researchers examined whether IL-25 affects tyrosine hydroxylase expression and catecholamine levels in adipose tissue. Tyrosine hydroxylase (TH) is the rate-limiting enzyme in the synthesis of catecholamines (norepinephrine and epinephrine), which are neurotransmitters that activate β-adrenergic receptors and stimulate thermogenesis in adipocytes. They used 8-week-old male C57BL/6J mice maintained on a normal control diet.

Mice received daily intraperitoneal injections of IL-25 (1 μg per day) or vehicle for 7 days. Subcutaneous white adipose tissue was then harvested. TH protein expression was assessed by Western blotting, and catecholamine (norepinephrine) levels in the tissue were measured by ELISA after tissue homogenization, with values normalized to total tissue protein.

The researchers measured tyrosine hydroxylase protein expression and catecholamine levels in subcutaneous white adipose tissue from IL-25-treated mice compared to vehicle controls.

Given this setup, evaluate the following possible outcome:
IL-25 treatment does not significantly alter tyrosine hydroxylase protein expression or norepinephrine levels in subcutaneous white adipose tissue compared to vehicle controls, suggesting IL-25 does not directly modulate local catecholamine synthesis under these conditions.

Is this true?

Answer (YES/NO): NO